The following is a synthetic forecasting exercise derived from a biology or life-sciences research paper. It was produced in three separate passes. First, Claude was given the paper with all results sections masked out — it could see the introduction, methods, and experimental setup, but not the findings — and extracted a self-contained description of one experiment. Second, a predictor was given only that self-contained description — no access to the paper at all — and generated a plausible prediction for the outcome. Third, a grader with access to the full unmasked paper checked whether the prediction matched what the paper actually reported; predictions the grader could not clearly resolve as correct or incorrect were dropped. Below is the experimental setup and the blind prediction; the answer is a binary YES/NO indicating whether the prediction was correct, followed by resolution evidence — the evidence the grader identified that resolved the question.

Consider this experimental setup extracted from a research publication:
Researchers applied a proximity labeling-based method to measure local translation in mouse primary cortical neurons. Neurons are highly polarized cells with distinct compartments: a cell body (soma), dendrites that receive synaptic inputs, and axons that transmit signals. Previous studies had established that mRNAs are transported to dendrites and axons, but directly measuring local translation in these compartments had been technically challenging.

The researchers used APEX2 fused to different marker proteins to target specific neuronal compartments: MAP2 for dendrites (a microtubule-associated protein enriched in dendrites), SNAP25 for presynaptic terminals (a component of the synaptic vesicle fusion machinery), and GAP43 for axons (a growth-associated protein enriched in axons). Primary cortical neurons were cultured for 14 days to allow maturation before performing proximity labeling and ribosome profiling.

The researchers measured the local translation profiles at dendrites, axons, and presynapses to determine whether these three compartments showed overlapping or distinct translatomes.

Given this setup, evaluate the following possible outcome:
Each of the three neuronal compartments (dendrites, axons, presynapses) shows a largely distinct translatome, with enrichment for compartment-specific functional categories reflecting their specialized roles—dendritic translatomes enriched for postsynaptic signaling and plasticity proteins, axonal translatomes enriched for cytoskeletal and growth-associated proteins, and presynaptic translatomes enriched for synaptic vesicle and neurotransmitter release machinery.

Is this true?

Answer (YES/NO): NO